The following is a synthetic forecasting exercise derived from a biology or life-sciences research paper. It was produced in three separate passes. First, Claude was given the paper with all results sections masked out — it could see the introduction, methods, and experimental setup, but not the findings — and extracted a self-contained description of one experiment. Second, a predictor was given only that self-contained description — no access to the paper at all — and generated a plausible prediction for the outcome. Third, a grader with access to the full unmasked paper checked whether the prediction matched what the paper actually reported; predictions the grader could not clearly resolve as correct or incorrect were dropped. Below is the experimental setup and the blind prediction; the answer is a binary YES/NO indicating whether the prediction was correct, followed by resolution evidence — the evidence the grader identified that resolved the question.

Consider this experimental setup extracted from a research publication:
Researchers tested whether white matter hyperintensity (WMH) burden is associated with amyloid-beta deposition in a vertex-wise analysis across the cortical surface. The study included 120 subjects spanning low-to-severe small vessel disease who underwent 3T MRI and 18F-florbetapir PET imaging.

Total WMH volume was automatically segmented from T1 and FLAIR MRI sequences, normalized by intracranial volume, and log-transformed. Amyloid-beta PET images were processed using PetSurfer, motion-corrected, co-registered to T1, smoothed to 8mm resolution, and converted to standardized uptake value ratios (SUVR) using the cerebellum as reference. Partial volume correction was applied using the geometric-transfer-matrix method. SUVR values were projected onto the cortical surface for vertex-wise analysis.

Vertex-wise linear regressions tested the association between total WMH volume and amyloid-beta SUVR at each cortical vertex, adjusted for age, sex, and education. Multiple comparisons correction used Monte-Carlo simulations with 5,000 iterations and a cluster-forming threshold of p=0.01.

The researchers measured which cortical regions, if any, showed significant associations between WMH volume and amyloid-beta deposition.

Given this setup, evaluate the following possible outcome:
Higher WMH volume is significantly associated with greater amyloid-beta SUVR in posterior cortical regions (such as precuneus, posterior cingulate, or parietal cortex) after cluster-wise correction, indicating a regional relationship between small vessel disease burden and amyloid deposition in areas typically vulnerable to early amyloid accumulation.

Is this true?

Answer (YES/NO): NO